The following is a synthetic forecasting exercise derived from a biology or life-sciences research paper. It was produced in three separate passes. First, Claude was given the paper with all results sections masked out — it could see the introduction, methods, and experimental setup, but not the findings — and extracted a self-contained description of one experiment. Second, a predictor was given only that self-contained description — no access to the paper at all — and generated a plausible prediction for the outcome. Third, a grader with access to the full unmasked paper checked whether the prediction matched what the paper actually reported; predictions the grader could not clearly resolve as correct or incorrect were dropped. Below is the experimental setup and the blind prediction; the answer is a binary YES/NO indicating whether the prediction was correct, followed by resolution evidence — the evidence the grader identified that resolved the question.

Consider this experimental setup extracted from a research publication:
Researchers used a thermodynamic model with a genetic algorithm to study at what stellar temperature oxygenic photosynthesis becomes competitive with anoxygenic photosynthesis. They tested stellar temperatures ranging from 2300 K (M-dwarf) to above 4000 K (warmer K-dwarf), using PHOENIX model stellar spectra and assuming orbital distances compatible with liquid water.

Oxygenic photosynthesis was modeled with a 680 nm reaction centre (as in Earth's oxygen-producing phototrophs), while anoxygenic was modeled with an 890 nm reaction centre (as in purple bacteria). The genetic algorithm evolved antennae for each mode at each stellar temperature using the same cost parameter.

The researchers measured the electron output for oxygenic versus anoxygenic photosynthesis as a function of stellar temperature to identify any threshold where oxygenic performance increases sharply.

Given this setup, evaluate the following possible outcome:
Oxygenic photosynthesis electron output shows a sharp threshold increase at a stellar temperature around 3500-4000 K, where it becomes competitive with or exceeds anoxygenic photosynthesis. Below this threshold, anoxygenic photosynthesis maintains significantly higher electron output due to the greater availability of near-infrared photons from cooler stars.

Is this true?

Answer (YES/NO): NO